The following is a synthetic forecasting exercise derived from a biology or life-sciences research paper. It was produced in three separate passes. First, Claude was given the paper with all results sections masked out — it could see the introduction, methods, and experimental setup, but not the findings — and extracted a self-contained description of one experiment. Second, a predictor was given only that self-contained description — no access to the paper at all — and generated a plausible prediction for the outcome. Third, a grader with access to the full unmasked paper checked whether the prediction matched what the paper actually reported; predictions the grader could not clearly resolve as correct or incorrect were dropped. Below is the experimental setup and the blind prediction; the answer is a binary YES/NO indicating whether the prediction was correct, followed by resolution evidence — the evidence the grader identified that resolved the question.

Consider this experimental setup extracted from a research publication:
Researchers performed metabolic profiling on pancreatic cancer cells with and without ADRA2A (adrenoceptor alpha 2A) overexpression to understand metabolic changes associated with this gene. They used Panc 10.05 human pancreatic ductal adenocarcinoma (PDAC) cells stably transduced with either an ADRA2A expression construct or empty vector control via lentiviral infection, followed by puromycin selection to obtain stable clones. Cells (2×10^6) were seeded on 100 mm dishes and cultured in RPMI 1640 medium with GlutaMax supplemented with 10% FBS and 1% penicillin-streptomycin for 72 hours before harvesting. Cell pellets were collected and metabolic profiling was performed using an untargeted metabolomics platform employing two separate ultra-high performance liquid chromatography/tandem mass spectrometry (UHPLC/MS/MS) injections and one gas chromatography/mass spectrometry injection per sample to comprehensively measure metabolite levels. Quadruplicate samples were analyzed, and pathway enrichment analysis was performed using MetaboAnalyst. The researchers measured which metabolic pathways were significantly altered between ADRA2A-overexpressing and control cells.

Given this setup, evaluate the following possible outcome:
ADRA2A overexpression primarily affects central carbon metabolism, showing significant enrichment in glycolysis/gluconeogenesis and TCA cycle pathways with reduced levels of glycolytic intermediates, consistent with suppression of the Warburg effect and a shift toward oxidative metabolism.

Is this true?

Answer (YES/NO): NO